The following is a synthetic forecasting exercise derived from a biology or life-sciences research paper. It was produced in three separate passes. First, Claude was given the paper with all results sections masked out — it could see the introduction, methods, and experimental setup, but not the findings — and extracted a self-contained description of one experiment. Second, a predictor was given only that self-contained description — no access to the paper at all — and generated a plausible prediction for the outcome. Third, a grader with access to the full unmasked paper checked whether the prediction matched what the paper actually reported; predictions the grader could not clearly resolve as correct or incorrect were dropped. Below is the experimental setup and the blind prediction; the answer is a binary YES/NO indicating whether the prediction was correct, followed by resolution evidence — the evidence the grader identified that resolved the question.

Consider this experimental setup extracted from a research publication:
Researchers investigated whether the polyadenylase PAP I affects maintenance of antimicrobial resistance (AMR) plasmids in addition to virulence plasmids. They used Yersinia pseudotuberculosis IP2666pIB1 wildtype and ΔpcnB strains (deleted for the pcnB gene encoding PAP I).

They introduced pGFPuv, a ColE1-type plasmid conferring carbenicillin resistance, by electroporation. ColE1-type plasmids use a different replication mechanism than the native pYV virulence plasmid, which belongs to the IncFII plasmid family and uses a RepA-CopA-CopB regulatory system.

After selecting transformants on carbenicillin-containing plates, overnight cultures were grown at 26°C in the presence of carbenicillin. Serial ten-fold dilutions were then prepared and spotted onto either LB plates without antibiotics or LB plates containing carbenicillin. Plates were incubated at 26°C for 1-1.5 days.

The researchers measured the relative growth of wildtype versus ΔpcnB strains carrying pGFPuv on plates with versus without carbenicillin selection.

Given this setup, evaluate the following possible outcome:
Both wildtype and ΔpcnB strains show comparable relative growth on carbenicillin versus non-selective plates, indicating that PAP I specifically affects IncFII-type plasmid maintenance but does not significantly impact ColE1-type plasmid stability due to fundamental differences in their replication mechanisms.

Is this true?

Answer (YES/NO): NO